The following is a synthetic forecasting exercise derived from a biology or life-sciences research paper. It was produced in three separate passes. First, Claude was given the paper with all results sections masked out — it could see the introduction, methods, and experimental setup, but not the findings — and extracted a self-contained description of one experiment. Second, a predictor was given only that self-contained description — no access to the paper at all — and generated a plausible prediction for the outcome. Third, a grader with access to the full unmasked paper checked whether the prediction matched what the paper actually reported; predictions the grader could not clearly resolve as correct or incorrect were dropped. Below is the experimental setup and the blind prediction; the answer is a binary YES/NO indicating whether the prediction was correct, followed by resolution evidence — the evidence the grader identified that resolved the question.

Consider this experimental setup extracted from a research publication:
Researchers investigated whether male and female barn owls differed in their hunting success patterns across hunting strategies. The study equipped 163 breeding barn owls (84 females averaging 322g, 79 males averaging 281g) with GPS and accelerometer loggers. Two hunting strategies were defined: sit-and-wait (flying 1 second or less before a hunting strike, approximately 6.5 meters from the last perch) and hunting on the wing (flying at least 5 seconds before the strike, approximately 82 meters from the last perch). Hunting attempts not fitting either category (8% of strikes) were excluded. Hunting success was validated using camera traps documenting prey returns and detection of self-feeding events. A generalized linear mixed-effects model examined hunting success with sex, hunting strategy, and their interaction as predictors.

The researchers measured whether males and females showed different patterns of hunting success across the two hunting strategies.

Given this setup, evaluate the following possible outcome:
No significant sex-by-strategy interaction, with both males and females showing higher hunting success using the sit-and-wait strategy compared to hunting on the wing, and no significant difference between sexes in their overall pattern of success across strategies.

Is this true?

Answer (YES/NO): NO